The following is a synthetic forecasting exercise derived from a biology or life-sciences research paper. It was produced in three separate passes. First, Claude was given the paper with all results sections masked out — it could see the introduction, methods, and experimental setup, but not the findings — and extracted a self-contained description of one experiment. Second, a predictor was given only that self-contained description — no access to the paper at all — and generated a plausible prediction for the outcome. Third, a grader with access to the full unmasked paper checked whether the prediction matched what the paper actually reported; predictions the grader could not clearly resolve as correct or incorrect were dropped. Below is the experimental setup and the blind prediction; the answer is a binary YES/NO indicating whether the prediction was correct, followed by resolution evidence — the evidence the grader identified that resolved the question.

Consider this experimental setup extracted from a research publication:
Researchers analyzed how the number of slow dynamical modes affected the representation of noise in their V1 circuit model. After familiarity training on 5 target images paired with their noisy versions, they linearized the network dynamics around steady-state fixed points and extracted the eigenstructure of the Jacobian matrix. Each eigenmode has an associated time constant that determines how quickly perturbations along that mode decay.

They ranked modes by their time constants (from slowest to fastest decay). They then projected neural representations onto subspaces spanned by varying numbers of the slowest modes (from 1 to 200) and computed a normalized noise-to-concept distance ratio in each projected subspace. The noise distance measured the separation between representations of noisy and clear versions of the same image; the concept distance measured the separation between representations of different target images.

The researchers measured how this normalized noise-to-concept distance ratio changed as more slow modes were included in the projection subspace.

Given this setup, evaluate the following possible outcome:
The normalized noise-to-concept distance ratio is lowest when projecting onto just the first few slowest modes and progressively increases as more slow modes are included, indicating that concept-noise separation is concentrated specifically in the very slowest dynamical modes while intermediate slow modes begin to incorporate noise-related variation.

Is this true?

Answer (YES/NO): NO